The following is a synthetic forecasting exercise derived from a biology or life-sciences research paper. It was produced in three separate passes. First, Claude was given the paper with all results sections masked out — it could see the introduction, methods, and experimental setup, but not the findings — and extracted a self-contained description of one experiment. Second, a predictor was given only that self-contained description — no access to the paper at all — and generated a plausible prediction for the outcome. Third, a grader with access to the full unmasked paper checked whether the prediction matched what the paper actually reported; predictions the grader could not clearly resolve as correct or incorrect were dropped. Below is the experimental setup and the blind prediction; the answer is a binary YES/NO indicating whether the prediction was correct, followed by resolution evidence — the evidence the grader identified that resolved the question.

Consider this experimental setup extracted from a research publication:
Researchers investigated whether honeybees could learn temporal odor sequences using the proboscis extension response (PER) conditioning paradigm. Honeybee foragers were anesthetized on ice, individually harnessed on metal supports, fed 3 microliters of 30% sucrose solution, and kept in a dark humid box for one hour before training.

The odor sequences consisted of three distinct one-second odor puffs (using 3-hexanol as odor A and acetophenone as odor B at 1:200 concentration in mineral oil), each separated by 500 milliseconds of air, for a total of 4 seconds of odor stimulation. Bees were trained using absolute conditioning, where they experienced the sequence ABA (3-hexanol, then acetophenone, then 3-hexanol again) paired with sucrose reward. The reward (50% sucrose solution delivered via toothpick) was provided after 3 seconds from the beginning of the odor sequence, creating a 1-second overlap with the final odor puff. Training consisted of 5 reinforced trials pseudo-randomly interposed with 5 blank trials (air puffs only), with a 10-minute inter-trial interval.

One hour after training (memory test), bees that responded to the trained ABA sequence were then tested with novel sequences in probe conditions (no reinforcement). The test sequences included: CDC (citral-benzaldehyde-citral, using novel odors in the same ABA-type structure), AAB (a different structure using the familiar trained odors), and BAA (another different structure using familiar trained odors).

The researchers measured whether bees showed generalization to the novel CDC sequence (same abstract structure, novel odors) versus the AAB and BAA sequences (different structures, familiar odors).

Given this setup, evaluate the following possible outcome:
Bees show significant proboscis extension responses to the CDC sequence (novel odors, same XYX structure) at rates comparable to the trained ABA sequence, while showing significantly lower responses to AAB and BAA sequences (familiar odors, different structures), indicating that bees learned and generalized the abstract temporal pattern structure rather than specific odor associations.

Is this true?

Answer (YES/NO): NO